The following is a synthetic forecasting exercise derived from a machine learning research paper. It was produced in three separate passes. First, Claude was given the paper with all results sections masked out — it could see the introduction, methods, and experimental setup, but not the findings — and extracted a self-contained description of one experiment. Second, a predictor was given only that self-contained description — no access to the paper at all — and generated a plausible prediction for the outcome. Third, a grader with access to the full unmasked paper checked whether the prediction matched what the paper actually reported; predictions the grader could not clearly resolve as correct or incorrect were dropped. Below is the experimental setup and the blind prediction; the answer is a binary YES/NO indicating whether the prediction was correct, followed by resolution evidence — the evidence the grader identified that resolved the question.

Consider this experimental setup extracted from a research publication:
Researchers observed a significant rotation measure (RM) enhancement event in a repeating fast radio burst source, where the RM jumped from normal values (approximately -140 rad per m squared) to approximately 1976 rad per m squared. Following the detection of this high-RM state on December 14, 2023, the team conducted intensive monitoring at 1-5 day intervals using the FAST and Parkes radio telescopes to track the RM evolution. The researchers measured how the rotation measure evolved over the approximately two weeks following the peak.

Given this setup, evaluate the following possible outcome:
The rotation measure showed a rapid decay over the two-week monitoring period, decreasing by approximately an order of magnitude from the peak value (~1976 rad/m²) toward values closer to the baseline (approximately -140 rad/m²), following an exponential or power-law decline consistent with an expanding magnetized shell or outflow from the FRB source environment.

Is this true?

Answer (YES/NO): YES